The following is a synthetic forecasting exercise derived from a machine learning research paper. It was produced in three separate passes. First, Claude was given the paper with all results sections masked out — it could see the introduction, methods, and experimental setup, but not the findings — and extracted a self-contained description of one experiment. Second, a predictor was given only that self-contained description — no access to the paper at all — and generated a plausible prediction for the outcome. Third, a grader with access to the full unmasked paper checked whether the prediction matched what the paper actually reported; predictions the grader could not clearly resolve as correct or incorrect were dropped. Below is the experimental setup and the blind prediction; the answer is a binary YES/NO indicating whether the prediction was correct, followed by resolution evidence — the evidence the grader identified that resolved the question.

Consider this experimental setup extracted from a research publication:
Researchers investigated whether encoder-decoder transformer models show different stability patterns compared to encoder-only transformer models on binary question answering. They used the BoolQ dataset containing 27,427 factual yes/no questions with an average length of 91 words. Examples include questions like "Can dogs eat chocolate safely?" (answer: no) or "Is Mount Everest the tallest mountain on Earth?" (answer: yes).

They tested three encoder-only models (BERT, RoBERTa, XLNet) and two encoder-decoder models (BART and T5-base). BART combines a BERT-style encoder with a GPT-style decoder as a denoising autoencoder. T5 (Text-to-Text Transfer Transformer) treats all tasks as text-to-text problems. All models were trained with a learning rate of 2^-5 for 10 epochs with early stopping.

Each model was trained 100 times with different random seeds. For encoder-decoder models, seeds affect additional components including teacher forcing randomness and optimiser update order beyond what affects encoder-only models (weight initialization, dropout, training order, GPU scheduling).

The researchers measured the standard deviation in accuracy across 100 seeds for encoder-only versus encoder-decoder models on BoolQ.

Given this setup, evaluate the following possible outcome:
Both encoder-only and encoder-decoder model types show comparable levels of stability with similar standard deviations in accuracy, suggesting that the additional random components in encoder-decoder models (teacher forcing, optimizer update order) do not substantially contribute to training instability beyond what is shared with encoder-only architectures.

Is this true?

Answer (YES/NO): NO